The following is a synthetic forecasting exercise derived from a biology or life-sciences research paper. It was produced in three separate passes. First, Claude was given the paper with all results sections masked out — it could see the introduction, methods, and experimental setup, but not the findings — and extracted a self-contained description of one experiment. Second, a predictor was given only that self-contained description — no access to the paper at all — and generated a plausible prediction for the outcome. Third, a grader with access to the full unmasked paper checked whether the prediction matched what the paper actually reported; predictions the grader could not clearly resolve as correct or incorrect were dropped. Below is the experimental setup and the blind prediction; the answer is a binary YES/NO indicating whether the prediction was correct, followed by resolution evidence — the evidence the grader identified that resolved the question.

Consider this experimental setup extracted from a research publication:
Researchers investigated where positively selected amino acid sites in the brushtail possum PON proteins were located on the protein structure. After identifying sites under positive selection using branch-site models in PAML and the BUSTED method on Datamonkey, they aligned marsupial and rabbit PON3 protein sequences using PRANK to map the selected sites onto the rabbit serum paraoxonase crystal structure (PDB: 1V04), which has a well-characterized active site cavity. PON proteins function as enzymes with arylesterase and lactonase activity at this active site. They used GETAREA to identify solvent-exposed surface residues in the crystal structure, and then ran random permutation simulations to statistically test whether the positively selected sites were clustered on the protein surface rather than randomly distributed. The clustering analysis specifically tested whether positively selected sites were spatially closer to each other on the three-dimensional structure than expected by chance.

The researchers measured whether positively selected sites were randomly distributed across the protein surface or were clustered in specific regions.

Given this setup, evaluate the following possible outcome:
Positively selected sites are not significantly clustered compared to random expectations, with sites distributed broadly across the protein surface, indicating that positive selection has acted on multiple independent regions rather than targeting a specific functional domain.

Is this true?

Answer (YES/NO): NO